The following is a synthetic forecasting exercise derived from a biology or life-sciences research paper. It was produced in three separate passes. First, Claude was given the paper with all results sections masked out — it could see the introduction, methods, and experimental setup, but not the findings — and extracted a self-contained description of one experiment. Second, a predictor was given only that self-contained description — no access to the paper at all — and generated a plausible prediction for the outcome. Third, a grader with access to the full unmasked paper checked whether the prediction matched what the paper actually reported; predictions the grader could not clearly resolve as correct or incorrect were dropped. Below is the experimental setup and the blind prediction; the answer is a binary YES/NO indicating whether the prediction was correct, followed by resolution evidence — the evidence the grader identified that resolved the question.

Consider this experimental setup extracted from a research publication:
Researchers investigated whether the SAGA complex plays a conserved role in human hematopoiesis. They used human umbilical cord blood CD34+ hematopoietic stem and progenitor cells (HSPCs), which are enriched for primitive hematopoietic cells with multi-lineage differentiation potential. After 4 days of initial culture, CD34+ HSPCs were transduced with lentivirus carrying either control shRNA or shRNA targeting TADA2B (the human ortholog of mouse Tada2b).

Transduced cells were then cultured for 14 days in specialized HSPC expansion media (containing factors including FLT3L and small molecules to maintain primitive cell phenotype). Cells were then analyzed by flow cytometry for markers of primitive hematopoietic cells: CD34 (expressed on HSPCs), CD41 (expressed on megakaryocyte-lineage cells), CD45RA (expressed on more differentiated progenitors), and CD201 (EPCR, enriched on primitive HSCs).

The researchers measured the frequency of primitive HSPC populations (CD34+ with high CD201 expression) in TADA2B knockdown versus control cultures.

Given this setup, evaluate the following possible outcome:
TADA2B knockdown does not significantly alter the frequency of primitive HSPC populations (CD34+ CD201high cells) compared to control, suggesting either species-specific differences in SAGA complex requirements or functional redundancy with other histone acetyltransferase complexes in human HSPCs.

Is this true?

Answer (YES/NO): NO